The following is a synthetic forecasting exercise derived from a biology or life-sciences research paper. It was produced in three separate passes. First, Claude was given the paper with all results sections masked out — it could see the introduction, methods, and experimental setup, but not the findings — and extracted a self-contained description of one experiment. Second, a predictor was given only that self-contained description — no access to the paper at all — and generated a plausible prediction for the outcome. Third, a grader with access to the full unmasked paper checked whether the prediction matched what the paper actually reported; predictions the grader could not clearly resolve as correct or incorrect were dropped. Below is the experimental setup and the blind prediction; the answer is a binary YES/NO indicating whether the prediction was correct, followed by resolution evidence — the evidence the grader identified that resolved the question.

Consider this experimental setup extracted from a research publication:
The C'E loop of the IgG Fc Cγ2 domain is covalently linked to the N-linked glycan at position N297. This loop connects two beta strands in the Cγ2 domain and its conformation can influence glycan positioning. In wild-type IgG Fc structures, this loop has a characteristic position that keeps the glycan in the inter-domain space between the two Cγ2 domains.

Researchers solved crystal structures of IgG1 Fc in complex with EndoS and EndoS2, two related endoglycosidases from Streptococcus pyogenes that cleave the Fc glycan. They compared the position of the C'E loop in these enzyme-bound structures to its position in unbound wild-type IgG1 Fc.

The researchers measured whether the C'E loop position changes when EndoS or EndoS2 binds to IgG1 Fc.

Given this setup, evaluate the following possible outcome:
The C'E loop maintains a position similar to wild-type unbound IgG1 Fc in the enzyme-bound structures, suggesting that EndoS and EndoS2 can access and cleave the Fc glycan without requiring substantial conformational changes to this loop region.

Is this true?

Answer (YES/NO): NO